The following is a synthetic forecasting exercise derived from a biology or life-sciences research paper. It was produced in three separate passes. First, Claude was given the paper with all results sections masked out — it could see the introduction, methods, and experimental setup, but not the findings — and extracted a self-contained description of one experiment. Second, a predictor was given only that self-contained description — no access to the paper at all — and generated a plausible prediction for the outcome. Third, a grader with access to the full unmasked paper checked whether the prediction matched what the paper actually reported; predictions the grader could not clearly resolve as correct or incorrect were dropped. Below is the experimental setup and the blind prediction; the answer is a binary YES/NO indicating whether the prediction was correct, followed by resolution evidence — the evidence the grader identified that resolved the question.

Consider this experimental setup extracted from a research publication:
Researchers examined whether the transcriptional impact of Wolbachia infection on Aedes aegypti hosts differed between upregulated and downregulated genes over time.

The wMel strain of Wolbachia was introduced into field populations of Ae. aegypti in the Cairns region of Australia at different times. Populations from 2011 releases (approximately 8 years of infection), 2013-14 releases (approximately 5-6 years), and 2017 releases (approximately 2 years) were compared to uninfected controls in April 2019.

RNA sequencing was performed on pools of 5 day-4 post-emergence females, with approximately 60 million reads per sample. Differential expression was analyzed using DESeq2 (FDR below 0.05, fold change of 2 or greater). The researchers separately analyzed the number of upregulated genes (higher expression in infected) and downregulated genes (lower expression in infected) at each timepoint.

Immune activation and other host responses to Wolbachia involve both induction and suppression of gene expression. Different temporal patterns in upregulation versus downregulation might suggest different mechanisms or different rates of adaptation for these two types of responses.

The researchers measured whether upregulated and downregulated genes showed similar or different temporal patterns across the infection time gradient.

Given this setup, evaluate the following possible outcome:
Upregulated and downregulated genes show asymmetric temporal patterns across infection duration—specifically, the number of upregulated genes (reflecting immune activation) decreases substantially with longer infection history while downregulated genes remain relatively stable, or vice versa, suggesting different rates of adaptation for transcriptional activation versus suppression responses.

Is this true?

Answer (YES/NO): YES